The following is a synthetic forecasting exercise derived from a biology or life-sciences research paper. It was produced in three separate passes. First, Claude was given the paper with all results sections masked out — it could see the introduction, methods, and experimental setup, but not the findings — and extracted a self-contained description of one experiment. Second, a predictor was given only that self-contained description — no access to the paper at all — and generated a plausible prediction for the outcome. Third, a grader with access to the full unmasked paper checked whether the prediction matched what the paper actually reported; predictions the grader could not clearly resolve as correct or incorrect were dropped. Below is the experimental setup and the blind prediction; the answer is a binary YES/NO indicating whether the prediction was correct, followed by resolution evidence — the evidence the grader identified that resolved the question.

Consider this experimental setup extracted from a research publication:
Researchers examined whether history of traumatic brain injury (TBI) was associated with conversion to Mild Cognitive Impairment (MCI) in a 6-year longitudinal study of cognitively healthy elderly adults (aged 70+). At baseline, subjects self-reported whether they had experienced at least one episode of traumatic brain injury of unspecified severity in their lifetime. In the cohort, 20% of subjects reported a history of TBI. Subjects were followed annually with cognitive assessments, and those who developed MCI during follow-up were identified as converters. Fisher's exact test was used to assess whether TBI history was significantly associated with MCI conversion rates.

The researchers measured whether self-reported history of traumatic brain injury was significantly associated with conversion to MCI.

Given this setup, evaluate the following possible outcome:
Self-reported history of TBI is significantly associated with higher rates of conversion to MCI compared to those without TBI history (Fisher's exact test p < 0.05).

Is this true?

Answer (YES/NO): NO